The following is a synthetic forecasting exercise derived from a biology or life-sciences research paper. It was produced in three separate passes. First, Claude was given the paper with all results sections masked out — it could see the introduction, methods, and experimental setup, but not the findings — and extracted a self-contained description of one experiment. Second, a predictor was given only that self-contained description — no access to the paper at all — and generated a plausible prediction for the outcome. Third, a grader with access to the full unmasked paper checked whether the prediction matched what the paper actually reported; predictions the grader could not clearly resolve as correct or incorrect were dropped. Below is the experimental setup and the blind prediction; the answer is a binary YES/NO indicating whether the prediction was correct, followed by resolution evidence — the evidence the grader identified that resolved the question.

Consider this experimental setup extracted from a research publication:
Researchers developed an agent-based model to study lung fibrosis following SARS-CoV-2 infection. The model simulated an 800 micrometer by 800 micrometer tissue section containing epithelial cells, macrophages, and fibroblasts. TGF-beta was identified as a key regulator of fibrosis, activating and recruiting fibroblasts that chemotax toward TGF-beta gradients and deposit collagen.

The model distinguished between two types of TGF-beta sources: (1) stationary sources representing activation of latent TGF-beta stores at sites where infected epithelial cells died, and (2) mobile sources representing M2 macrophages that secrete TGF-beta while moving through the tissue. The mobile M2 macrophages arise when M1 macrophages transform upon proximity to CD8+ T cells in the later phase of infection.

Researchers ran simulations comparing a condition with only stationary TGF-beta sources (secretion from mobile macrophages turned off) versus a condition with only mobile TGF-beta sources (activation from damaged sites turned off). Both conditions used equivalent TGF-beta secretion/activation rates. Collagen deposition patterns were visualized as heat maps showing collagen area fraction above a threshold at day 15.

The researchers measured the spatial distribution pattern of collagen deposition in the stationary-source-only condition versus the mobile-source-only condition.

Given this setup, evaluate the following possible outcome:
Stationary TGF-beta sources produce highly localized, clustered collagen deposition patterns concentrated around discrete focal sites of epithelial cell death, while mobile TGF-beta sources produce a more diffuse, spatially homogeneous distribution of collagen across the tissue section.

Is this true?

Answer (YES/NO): NO